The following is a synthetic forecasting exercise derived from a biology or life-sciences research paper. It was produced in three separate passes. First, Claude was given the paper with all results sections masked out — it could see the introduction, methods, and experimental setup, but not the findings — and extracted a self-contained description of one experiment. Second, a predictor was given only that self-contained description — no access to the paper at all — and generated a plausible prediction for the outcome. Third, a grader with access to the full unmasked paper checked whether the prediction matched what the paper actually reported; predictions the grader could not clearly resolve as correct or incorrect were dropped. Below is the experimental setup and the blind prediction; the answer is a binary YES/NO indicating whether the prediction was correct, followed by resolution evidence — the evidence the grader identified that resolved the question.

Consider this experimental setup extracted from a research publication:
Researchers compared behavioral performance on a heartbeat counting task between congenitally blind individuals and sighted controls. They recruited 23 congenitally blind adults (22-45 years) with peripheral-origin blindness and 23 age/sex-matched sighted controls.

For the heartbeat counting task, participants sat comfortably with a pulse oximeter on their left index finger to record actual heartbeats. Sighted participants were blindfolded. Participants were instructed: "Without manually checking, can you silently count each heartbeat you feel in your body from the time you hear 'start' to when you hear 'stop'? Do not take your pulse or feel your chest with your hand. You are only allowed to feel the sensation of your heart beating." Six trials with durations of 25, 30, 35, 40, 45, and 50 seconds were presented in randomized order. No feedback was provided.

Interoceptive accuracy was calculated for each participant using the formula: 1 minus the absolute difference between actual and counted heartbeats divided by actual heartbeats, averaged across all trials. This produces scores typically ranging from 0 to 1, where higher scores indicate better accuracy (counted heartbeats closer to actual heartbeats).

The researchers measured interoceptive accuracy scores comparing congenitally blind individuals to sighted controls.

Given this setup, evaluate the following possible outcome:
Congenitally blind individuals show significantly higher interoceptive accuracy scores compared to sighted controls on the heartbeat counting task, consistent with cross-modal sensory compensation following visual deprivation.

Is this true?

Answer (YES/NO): YES